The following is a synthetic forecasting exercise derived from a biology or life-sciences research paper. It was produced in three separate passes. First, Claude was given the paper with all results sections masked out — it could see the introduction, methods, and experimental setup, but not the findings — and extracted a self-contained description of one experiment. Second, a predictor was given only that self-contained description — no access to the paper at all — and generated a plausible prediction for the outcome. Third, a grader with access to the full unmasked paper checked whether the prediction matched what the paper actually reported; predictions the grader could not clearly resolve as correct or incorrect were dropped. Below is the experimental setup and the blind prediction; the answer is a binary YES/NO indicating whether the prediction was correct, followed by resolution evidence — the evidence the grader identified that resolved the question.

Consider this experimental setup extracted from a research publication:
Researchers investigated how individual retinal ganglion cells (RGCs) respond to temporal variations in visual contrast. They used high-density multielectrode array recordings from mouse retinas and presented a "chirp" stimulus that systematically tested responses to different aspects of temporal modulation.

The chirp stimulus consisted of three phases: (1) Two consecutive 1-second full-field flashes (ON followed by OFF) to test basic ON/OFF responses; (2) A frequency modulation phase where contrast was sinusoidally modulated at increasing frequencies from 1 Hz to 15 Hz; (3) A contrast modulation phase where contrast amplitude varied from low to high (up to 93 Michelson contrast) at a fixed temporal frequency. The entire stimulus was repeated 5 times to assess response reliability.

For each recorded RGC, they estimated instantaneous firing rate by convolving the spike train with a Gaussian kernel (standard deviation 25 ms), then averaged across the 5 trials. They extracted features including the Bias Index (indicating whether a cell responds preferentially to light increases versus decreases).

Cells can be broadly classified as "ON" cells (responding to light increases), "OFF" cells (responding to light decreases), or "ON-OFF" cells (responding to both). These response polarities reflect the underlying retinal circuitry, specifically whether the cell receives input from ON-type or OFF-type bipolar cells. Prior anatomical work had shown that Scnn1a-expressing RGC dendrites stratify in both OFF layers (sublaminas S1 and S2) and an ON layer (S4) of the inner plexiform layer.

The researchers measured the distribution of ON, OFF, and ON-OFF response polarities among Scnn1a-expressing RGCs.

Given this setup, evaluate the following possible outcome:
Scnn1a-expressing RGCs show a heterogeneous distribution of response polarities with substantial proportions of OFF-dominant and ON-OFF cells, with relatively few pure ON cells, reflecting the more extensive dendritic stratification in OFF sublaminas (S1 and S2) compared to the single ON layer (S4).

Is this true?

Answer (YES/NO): NO